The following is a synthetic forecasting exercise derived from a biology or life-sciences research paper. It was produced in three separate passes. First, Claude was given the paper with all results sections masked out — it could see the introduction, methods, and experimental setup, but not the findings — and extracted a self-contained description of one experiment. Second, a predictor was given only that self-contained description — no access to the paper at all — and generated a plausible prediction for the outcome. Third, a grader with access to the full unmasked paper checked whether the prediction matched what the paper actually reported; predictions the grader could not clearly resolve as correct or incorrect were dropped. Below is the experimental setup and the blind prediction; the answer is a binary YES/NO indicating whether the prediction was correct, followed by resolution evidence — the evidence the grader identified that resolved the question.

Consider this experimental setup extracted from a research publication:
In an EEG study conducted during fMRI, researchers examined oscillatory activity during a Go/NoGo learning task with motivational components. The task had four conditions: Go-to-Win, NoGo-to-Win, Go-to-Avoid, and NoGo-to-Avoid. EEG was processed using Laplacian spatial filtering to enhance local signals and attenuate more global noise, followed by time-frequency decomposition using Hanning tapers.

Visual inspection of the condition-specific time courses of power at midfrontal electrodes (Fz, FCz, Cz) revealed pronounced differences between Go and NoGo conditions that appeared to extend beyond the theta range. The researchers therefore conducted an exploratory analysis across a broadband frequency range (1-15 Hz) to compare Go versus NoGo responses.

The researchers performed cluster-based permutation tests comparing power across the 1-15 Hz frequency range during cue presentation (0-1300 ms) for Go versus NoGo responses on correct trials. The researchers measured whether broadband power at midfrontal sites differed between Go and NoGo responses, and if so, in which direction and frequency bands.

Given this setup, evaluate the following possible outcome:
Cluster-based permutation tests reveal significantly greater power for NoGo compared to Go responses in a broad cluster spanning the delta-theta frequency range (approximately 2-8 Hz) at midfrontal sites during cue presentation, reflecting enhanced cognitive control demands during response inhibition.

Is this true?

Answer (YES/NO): NO